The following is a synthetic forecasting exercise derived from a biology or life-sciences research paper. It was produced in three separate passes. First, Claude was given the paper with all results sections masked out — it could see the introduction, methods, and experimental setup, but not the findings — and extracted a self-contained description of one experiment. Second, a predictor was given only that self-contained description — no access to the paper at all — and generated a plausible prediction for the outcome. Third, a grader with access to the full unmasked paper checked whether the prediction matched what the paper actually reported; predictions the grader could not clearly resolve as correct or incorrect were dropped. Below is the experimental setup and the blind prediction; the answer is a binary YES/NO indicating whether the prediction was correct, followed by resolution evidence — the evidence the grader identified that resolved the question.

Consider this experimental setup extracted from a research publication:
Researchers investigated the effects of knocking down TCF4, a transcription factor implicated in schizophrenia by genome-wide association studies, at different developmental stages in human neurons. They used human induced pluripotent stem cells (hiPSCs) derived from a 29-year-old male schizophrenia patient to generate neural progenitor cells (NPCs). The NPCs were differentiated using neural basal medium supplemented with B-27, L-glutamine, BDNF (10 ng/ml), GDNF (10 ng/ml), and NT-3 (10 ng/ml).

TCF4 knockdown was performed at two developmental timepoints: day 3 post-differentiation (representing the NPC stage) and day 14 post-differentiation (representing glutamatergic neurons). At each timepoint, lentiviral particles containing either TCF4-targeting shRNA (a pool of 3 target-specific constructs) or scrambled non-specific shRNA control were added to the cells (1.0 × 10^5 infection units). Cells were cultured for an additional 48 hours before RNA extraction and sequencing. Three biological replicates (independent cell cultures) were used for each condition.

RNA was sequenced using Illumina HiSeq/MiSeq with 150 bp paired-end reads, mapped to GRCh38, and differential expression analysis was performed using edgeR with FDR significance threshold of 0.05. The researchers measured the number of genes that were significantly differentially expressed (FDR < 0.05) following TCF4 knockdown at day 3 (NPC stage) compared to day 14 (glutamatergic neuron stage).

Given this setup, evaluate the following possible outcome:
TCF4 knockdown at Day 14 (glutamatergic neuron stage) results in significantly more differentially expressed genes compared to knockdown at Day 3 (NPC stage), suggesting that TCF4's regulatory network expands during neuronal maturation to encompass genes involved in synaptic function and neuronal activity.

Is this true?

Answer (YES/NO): NO